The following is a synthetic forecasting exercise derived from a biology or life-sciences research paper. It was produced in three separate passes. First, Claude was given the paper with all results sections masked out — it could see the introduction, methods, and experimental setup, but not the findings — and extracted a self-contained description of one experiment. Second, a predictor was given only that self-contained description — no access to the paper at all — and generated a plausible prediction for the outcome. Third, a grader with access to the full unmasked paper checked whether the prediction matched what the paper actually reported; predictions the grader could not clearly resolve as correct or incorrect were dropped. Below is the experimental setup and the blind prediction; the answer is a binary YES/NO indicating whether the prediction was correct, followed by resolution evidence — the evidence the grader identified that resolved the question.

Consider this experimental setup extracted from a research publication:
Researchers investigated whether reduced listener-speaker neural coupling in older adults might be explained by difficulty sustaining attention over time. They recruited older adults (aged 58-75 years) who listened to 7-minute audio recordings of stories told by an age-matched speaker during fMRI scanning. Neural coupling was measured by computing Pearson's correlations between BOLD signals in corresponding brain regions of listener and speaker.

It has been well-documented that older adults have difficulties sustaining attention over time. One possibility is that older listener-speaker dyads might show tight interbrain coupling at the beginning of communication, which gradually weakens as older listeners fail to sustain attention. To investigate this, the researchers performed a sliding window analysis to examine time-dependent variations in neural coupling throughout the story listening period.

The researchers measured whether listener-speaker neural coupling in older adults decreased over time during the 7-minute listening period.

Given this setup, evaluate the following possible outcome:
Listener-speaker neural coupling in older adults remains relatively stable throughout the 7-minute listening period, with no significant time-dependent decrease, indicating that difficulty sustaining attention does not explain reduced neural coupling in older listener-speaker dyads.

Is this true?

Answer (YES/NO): NO